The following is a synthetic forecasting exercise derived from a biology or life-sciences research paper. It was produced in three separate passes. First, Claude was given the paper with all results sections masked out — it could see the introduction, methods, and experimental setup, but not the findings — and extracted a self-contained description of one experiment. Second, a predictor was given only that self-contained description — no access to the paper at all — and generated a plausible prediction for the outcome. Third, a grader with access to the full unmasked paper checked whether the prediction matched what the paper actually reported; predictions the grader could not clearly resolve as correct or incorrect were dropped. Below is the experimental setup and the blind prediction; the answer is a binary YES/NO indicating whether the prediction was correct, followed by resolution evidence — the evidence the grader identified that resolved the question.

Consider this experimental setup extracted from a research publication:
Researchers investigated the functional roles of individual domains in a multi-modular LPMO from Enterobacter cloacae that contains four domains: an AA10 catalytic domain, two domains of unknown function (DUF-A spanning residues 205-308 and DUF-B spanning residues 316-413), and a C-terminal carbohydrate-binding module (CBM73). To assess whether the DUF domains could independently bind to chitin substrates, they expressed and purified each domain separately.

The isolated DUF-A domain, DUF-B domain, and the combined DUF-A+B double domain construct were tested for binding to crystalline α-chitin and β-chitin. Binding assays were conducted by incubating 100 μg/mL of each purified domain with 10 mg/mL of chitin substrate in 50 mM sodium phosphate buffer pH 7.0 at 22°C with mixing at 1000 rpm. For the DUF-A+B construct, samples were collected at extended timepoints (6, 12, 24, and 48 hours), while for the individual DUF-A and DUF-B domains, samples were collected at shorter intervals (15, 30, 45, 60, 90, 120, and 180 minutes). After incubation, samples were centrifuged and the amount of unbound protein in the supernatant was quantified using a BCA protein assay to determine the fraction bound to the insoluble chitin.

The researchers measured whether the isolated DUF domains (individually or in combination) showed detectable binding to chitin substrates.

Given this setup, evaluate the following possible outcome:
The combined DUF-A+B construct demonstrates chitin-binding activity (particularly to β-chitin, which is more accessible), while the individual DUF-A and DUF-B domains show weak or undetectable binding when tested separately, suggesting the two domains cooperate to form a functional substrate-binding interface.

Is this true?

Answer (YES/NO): NO